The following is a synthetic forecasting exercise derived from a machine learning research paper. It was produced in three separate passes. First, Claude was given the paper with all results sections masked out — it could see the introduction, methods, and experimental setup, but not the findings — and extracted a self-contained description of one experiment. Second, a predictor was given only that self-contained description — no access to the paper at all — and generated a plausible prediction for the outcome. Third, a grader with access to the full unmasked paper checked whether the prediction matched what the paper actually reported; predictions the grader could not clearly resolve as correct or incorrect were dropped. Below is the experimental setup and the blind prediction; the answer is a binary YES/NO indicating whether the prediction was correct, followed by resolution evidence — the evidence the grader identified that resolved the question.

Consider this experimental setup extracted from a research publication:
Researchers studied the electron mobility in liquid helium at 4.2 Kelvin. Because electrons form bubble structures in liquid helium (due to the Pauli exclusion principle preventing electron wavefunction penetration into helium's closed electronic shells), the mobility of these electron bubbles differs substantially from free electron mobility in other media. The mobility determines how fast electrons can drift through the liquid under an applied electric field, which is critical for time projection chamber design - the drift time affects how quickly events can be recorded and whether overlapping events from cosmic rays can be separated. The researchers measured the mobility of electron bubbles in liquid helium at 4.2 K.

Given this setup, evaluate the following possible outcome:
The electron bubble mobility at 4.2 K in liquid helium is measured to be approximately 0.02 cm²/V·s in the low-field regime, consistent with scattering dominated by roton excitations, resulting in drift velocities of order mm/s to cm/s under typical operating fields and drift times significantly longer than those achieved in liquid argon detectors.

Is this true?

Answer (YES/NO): NO